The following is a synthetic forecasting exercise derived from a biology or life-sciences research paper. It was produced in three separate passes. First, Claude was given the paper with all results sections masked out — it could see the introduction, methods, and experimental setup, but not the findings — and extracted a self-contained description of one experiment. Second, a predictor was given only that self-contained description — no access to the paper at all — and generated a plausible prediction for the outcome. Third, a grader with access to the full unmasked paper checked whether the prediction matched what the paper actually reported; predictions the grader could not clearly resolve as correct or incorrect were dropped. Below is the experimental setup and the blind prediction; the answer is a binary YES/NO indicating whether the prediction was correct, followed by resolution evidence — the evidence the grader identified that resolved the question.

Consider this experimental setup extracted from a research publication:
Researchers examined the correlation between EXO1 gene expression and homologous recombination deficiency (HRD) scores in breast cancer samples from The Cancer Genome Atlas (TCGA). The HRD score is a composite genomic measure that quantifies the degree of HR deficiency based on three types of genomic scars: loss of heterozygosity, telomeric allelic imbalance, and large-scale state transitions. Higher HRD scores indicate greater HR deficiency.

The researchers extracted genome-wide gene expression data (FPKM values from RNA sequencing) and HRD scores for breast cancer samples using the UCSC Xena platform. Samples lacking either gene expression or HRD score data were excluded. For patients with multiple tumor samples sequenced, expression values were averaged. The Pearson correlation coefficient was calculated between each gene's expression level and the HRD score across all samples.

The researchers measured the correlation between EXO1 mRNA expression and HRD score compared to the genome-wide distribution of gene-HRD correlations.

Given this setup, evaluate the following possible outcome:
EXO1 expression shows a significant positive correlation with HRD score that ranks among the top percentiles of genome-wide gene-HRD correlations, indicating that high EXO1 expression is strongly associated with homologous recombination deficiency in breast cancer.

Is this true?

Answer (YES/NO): YES